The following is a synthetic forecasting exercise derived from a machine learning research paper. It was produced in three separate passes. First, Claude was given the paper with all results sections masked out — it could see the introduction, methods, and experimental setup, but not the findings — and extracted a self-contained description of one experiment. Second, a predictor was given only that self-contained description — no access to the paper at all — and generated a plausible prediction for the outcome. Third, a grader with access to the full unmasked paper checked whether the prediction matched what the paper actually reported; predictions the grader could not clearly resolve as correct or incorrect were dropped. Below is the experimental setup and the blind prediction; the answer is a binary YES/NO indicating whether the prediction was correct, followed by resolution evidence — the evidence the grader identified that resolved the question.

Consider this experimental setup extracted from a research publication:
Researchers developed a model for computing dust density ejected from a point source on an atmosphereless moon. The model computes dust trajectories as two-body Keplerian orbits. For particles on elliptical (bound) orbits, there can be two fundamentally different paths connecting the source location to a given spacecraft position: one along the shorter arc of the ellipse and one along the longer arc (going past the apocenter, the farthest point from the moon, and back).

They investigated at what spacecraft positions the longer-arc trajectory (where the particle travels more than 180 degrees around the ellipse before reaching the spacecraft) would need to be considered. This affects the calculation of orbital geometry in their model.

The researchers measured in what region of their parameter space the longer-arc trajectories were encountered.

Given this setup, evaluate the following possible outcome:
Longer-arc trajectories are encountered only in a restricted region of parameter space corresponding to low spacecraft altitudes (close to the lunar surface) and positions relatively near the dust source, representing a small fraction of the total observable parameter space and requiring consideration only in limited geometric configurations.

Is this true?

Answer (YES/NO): NO